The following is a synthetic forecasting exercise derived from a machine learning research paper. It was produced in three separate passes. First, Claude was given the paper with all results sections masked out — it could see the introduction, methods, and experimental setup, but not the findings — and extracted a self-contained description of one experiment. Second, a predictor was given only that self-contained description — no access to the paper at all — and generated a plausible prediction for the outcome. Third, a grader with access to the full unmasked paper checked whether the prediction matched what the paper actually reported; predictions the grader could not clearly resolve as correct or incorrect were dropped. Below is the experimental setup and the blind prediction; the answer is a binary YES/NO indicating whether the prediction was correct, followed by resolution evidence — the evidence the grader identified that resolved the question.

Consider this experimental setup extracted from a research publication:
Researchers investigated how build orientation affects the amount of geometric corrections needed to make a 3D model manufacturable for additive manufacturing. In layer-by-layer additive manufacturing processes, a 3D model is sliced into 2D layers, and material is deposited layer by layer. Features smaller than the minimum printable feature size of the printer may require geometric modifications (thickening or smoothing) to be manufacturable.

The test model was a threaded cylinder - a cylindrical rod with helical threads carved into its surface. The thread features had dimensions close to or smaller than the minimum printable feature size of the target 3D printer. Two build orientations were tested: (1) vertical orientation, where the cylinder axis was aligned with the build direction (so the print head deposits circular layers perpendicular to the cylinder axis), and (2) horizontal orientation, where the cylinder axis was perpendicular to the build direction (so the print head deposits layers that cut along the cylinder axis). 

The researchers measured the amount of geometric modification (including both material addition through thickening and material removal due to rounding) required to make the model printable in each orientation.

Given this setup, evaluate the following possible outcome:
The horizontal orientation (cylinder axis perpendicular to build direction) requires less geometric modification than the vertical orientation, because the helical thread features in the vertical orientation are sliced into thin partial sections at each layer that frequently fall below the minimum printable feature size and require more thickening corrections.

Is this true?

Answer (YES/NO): NO